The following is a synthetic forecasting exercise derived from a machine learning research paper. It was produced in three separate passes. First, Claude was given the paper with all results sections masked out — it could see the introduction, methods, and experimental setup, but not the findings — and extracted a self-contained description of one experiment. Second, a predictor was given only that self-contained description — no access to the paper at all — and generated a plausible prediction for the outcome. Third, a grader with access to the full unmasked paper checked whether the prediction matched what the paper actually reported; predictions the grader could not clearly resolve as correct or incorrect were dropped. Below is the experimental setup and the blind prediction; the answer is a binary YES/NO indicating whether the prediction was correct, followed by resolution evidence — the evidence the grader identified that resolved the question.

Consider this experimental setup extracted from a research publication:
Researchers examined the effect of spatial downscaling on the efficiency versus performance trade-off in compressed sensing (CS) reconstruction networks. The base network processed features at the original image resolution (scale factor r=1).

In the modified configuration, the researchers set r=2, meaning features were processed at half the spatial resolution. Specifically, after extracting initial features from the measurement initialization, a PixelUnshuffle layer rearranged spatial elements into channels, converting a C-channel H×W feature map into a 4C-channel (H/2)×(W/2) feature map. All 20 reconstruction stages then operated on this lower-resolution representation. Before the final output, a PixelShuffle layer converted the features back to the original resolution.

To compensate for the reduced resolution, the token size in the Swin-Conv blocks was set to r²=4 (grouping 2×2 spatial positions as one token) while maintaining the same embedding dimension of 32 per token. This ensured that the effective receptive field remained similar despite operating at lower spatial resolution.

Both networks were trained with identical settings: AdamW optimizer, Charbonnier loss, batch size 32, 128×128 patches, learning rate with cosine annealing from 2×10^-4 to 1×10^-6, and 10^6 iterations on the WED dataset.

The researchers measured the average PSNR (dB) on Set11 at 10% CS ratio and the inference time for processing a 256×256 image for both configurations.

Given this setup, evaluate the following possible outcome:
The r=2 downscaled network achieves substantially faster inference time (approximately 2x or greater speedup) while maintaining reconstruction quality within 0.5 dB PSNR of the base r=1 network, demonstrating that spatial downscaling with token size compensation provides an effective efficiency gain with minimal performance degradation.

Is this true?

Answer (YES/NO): YES